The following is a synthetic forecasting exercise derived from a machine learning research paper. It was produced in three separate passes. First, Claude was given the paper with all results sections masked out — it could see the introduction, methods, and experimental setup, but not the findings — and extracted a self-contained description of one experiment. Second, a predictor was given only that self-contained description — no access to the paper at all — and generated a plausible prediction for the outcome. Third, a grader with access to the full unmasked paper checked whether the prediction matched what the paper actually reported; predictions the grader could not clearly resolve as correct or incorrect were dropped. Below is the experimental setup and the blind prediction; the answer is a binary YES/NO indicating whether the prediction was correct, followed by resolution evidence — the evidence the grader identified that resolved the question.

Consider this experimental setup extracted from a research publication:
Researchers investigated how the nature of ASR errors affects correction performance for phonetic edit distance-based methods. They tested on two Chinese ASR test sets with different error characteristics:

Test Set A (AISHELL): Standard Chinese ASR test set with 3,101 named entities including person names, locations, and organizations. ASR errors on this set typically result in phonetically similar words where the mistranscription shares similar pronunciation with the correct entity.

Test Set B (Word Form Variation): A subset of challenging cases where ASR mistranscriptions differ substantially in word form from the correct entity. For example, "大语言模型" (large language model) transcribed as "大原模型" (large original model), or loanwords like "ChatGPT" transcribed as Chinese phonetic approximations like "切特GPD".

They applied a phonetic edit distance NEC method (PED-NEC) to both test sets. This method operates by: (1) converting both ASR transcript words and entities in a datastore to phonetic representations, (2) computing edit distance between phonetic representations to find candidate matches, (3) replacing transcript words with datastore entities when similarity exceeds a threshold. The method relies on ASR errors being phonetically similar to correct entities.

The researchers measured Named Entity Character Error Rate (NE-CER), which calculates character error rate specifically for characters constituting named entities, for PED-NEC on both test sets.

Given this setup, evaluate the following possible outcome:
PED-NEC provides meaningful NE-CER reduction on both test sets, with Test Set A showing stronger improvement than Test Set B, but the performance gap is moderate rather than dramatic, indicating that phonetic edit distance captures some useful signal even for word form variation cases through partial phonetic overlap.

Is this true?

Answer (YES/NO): NO